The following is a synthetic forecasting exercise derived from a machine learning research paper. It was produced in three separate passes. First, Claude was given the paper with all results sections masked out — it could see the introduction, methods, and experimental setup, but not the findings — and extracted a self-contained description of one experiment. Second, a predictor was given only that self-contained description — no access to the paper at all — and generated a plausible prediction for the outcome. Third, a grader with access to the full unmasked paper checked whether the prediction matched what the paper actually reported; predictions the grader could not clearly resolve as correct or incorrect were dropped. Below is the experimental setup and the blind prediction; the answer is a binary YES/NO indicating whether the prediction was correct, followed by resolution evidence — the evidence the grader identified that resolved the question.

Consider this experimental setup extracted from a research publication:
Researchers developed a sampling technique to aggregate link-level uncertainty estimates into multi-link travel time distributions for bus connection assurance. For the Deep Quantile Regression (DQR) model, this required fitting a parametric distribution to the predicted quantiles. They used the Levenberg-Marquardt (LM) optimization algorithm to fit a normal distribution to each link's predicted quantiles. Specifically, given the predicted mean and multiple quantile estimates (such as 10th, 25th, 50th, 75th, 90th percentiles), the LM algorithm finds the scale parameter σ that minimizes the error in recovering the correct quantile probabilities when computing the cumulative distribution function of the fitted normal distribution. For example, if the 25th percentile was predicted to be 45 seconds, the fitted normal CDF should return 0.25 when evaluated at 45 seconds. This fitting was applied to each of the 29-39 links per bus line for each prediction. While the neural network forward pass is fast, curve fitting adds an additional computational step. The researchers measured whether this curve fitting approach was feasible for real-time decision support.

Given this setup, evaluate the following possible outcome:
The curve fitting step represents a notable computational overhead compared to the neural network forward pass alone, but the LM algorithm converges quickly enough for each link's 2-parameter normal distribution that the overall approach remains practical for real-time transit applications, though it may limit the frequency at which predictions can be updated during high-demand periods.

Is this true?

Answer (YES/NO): NO